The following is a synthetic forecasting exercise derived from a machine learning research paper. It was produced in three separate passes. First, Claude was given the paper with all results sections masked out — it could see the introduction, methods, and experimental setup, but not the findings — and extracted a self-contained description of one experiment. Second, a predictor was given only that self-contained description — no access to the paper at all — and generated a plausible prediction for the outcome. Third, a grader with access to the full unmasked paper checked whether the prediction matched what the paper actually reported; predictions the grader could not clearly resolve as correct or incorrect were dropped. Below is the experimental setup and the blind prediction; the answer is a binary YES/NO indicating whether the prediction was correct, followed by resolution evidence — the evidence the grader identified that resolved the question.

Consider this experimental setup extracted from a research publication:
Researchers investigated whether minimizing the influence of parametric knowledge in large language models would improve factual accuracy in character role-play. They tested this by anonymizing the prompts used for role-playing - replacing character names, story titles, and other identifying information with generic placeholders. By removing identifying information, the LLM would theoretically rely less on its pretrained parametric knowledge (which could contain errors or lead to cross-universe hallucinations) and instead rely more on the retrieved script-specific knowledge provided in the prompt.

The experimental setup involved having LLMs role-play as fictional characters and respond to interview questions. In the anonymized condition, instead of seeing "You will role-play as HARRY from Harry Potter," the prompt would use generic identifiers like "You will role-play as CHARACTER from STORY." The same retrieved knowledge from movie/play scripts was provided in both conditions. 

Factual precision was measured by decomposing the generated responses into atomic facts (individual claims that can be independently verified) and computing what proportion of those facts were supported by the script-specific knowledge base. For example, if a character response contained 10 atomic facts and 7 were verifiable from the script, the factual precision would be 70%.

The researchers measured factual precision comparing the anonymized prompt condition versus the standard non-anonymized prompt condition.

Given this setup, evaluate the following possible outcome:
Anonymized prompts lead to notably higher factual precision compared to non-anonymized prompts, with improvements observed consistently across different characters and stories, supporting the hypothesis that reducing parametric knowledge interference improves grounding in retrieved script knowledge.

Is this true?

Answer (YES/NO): NO